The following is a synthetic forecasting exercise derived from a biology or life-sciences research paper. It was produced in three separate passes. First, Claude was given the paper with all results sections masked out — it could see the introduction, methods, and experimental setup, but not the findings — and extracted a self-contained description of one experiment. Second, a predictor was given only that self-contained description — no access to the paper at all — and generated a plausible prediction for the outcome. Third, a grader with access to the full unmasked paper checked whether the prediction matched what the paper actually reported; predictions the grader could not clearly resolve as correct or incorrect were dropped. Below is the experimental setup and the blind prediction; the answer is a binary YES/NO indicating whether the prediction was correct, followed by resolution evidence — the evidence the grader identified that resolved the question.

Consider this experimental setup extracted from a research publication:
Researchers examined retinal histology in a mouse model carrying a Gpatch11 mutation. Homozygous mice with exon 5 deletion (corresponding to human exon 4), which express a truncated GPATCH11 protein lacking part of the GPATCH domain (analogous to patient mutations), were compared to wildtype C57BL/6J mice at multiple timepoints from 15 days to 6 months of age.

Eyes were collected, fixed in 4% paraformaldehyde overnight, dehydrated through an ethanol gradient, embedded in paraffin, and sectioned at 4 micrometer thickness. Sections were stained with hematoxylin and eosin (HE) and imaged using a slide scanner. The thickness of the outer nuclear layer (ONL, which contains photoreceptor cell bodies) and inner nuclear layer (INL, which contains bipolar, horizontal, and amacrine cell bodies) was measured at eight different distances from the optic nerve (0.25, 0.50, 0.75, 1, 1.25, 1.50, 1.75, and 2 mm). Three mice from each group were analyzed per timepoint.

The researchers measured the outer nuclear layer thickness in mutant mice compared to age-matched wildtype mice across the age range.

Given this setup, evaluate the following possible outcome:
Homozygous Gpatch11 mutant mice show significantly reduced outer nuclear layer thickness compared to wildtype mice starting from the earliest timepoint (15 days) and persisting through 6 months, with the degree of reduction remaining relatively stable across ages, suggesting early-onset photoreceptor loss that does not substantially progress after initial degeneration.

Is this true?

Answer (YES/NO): NO